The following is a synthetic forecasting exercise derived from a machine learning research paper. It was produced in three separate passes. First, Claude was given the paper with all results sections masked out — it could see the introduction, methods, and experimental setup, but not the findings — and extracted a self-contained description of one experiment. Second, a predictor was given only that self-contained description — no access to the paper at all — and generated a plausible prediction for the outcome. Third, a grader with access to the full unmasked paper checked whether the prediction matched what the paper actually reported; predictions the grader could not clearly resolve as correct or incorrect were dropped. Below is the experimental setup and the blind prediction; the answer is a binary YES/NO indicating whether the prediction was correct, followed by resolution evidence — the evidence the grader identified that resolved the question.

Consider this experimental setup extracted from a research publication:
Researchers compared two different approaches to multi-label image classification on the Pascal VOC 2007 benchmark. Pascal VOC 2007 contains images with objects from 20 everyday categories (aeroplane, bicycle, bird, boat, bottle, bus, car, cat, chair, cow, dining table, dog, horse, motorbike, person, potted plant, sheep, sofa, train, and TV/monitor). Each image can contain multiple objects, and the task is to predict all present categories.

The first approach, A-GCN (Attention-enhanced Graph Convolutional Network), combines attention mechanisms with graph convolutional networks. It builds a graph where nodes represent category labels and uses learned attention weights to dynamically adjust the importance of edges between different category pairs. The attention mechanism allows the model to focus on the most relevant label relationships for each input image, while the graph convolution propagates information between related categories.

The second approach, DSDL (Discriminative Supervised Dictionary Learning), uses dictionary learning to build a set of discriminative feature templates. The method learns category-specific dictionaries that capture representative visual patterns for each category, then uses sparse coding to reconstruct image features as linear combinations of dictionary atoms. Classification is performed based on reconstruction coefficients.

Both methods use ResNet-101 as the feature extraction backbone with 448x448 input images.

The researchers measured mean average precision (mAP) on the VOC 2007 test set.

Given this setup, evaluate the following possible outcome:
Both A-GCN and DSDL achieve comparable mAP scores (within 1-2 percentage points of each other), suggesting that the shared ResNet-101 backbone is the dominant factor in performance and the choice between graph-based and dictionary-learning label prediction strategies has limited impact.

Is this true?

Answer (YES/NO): YES